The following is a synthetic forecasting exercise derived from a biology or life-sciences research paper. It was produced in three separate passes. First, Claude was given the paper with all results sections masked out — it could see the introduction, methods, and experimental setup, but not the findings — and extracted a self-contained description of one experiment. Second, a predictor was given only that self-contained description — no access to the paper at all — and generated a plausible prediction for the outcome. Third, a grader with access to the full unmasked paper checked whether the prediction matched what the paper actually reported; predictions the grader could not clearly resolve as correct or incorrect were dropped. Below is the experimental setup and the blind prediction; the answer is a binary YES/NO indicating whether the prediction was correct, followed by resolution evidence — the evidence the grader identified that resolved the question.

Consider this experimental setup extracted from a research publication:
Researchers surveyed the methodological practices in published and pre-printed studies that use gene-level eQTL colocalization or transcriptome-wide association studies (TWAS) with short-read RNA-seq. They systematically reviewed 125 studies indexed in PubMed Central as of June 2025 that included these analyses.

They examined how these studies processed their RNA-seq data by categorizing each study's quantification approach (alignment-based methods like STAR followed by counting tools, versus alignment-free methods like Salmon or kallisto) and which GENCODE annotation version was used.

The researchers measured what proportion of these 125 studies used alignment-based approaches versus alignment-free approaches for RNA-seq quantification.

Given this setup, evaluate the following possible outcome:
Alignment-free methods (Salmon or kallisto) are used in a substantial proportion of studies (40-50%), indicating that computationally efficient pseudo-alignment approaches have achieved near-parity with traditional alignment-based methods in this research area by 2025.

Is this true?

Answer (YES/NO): NO